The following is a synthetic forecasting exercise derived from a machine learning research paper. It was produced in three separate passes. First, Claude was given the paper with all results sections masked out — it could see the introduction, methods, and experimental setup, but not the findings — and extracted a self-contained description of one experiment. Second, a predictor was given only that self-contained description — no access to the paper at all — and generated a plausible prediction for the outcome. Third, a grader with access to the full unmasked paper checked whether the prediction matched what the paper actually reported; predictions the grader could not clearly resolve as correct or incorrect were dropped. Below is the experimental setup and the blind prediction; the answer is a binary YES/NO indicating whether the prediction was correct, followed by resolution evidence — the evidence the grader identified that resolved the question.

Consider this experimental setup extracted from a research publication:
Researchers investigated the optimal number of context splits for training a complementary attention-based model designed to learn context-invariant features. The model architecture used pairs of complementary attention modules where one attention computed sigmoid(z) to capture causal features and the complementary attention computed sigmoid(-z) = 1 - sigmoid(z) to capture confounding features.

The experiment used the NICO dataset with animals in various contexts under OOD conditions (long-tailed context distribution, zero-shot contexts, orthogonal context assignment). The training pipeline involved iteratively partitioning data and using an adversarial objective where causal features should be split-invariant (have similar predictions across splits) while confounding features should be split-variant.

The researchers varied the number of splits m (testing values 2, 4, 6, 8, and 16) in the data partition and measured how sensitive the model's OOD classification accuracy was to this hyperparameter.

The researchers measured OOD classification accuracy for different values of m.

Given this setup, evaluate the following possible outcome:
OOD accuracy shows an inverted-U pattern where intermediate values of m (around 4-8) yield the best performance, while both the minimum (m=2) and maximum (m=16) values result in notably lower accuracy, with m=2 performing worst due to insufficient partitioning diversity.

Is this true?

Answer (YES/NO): NO